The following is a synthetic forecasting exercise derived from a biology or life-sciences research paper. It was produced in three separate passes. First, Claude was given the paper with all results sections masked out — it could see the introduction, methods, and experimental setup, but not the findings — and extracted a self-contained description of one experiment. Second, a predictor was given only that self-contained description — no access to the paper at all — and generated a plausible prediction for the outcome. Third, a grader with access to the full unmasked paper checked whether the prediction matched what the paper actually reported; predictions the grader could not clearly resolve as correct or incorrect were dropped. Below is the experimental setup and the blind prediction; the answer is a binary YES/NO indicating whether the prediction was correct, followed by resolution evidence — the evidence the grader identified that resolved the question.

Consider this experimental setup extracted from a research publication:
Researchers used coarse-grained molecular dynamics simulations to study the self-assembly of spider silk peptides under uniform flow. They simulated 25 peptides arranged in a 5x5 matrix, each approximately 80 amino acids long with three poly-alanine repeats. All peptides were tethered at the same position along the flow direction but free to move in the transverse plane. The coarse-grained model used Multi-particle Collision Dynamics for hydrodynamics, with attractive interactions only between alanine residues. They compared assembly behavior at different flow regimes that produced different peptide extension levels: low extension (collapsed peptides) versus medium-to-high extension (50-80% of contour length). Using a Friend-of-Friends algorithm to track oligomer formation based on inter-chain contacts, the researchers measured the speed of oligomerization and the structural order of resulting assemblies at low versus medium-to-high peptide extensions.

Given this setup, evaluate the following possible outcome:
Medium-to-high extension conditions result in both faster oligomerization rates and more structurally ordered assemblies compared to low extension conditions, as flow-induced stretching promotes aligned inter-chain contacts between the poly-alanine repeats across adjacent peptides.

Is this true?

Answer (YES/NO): NO